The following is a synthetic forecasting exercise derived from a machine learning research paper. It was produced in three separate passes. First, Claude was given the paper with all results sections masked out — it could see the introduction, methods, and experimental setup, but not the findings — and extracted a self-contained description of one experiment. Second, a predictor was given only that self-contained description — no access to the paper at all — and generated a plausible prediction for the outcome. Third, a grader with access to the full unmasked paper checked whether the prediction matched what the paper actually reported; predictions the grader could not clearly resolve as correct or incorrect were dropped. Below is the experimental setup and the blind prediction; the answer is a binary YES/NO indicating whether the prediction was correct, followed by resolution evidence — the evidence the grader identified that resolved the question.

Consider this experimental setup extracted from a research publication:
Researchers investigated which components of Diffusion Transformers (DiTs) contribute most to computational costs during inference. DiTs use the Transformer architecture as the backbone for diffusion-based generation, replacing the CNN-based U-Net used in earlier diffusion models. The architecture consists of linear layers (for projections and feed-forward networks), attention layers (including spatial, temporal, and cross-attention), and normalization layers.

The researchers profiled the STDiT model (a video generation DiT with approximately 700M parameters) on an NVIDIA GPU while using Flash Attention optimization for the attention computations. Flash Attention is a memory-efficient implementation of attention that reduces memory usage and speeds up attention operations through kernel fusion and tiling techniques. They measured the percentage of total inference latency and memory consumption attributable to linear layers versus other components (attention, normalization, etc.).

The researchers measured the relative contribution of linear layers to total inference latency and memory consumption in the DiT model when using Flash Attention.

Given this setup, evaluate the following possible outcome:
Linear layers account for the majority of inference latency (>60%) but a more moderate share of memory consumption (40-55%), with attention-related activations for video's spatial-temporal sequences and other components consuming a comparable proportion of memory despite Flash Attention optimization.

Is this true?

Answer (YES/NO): NO